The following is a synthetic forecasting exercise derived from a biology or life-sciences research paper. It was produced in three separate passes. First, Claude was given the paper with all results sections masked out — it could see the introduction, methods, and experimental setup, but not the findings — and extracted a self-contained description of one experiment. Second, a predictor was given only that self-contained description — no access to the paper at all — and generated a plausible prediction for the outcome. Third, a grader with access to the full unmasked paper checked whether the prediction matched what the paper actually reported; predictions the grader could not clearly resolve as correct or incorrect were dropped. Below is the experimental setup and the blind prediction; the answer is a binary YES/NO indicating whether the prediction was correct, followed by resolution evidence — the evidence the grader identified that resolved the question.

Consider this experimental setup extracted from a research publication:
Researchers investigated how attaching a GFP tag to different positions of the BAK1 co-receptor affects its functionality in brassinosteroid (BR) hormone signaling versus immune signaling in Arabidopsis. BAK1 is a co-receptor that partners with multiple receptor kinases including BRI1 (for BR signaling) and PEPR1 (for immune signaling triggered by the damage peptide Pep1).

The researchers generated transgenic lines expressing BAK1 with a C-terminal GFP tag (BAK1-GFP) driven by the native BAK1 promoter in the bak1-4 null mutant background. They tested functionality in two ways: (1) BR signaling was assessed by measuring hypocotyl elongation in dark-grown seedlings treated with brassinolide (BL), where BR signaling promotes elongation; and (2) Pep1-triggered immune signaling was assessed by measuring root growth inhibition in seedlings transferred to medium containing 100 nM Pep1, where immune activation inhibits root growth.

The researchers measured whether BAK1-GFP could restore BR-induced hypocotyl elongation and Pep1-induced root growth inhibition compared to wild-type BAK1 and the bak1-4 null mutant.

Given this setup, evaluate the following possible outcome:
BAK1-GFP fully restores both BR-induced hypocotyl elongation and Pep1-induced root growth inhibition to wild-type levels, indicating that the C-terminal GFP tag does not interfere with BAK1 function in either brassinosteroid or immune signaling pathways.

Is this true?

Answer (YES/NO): NO